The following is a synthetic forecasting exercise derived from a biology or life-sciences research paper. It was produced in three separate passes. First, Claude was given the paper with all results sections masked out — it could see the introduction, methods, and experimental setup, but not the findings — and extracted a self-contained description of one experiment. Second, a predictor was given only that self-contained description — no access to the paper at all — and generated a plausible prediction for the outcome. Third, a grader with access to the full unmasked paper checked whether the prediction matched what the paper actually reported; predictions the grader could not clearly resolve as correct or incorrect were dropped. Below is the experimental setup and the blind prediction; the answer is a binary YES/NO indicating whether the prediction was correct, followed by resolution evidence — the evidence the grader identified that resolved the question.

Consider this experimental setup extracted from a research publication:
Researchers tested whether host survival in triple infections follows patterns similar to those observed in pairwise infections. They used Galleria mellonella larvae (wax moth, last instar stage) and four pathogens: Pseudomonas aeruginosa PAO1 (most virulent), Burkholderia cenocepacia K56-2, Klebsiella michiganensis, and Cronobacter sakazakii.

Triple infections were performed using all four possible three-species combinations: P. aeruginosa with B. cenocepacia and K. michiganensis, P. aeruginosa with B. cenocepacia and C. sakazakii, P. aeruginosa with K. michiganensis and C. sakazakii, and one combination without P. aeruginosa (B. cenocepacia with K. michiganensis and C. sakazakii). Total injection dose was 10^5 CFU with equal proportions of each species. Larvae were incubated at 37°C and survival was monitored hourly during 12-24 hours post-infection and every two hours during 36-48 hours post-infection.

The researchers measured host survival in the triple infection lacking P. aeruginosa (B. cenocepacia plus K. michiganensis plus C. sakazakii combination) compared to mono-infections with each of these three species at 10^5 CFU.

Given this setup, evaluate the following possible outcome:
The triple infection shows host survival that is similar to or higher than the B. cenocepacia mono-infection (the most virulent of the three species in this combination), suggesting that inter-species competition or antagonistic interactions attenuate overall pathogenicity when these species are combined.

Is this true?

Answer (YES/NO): NO